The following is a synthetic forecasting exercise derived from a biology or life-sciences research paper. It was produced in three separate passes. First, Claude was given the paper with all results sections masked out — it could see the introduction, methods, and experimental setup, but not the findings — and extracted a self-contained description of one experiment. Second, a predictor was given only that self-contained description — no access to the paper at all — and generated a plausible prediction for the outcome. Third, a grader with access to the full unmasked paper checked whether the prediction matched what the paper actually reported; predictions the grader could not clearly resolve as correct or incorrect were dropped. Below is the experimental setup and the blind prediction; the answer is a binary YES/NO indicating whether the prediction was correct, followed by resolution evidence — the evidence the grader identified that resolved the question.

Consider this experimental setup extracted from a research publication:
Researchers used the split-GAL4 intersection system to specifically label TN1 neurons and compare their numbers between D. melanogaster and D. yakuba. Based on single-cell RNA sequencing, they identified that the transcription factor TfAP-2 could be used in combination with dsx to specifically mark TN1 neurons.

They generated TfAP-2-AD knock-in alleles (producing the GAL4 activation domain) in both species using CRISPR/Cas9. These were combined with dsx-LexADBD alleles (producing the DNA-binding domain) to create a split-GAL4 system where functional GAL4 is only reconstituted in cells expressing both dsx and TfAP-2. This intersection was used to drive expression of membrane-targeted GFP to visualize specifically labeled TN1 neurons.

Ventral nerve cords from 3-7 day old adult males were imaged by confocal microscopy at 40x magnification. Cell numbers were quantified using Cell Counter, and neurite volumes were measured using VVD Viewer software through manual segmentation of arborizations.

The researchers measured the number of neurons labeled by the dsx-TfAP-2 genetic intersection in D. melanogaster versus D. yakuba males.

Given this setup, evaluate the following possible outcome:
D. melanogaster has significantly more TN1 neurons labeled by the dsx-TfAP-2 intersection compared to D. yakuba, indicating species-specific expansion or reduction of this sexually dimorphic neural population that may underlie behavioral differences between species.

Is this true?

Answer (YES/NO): YES